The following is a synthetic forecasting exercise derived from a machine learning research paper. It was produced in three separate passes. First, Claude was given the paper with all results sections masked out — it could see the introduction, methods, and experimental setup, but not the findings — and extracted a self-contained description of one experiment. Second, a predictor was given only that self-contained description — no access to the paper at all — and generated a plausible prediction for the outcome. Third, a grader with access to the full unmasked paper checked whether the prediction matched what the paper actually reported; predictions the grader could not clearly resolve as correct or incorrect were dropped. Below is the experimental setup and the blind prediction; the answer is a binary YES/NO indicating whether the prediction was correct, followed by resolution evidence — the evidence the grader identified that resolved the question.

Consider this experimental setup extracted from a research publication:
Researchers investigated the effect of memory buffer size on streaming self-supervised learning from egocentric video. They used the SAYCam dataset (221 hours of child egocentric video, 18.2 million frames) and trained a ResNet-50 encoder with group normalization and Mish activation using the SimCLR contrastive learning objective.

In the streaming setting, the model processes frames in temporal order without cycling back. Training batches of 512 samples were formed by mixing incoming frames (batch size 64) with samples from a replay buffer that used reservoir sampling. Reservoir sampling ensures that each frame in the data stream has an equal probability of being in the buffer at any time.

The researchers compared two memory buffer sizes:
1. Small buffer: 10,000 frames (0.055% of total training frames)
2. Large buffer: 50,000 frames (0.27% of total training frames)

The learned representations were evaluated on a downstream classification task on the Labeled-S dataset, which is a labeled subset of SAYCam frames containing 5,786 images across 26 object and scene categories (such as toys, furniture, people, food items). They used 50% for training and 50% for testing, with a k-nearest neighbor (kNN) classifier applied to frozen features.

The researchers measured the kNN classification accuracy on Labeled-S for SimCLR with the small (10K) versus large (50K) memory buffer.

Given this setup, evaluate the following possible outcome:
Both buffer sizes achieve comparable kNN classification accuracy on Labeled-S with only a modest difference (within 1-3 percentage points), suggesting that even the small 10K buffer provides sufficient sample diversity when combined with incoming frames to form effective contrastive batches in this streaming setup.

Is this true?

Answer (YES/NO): YES